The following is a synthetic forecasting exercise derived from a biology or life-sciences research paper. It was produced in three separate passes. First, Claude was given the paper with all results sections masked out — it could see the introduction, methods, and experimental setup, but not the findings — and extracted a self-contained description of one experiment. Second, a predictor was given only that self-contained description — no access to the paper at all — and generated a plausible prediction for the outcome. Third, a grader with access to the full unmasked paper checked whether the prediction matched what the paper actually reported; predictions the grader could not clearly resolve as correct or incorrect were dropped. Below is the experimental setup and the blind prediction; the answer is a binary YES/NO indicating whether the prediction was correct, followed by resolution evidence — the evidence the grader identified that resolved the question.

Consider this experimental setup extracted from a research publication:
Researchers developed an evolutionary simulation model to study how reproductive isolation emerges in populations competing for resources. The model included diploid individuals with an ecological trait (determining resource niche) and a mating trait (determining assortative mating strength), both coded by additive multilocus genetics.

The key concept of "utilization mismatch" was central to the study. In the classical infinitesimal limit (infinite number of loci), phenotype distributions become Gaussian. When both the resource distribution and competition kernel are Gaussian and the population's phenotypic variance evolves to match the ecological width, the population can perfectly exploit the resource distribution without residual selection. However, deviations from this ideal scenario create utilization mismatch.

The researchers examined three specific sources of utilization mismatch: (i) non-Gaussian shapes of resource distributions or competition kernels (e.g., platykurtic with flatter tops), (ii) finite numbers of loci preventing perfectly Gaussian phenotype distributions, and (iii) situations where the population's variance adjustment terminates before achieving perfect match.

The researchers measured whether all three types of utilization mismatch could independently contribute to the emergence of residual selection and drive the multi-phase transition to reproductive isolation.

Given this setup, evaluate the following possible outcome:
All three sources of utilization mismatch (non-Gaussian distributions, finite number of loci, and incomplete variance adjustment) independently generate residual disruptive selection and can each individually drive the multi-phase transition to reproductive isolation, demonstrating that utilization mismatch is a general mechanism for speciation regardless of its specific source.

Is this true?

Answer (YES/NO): YES